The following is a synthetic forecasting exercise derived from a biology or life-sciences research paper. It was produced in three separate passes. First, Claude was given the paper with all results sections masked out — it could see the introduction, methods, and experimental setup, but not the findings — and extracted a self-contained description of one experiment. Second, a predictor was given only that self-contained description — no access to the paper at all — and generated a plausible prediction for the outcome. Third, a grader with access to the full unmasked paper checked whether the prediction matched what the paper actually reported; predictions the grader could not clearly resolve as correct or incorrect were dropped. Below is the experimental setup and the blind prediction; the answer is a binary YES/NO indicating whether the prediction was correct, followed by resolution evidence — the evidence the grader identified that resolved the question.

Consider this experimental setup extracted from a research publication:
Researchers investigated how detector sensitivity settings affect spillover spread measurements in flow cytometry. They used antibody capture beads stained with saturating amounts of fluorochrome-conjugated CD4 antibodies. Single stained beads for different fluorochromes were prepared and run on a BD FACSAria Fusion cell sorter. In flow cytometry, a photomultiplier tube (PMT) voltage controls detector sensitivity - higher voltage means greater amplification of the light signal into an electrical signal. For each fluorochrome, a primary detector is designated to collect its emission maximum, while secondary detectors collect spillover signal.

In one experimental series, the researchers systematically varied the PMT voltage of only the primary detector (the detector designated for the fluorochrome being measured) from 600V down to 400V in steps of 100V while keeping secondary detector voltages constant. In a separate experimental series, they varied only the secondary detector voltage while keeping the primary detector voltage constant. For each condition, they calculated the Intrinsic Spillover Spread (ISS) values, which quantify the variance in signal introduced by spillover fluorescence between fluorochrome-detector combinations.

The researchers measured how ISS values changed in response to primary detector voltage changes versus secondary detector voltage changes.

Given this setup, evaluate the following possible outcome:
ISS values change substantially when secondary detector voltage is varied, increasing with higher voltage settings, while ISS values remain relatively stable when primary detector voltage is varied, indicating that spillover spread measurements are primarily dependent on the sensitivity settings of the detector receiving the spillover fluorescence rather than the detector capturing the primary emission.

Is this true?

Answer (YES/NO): NO